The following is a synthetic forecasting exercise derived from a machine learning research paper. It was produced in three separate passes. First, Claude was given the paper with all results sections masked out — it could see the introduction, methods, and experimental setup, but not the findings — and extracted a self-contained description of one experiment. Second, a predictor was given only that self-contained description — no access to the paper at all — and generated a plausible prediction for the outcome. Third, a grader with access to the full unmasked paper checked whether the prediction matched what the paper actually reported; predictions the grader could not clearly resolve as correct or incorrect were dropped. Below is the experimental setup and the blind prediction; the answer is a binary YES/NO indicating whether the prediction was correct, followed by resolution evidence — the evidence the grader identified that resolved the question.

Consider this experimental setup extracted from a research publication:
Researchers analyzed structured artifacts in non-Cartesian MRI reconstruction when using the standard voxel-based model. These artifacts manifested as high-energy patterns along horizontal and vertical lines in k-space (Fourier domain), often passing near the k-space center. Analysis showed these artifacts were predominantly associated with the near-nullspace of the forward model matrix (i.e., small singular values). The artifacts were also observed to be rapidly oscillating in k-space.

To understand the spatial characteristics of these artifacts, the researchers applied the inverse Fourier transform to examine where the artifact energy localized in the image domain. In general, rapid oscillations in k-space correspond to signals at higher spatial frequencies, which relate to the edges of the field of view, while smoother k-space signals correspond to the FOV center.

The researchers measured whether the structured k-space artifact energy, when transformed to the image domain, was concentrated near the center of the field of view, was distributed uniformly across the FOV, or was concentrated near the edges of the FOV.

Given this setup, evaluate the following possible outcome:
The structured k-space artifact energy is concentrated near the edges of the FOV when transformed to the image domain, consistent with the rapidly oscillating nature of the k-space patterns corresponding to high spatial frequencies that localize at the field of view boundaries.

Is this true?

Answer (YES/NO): YES